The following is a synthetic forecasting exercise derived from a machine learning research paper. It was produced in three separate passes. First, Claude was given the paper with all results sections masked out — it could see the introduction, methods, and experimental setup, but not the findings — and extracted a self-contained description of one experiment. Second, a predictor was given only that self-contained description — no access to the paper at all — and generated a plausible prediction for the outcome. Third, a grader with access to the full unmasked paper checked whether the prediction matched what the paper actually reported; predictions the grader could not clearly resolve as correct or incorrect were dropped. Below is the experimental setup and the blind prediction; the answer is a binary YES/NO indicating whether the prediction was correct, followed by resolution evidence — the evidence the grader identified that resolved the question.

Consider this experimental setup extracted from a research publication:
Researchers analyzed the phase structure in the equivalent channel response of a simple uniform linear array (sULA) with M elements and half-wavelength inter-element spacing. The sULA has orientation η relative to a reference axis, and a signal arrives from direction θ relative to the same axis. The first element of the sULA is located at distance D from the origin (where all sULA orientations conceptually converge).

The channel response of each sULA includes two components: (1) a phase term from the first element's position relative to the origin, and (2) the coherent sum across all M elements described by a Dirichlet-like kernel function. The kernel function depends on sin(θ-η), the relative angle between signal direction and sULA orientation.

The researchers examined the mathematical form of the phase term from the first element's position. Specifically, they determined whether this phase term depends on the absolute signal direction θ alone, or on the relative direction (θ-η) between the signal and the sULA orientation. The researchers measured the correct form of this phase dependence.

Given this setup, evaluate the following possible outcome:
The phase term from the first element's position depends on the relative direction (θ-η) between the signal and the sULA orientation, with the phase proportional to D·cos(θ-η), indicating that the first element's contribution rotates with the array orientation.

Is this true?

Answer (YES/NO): NO